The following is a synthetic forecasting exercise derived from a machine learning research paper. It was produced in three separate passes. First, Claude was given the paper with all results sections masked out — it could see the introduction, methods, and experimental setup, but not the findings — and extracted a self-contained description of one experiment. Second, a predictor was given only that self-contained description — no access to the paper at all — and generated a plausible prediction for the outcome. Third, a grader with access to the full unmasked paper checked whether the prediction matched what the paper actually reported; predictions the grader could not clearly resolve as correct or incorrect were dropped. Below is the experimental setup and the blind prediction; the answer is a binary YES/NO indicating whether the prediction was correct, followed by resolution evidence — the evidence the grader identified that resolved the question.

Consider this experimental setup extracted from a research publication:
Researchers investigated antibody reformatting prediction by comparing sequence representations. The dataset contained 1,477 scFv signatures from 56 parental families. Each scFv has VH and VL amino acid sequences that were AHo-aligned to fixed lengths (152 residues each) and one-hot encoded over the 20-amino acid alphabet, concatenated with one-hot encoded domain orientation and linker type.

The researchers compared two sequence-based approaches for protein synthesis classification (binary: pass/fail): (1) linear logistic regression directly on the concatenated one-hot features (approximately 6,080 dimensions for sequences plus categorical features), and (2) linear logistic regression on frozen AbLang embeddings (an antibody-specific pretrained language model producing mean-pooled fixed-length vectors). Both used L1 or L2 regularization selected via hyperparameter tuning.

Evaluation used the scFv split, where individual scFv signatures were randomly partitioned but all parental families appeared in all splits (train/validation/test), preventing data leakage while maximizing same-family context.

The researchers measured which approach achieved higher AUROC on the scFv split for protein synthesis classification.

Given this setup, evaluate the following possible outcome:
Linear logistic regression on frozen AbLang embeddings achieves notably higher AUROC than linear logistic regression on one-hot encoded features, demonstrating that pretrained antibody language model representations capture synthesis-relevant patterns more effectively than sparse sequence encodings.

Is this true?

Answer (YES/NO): NO